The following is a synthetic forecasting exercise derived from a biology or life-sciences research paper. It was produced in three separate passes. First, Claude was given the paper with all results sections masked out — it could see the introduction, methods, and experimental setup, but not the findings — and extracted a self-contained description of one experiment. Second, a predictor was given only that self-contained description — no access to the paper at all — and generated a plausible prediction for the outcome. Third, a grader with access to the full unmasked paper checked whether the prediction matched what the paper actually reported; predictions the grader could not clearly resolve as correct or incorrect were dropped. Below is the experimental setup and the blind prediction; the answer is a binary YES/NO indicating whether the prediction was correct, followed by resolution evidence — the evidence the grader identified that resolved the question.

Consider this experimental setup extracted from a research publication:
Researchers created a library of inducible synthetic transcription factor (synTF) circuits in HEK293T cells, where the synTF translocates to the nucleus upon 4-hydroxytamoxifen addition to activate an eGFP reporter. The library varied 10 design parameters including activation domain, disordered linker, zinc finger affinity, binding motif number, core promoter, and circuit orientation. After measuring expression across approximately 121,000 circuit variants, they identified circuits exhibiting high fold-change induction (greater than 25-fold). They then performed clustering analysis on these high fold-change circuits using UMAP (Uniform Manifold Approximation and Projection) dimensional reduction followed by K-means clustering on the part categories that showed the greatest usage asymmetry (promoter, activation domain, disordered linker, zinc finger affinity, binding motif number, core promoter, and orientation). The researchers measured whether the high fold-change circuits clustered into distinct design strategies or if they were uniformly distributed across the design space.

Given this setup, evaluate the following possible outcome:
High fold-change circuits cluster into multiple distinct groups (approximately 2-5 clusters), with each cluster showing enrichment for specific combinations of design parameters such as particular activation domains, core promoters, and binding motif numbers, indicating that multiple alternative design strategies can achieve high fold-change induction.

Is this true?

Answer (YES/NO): YES